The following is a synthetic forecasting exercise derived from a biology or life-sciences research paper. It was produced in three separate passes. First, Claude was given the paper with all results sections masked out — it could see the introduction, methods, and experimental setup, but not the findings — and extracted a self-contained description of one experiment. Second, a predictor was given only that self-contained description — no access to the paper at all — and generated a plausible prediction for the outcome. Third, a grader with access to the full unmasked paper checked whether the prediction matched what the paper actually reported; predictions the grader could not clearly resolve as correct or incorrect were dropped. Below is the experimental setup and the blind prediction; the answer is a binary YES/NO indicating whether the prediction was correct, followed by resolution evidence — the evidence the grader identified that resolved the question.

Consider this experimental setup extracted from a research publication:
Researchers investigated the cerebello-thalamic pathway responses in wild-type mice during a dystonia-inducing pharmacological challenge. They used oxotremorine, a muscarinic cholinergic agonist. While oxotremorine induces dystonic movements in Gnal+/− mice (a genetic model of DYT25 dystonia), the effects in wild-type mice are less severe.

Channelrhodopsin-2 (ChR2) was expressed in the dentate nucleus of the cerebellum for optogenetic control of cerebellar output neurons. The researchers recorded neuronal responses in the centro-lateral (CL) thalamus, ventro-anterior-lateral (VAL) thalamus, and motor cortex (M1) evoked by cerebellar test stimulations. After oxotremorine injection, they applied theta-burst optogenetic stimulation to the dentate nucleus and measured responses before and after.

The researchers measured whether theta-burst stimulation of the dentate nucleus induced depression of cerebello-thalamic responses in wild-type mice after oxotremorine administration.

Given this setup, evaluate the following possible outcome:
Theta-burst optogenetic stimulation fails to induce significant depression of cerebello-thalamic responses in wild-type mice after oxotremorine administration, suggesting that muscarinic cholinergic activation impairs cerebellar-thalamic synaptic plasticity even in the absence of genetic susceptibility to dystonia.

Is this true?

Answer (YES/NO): YES